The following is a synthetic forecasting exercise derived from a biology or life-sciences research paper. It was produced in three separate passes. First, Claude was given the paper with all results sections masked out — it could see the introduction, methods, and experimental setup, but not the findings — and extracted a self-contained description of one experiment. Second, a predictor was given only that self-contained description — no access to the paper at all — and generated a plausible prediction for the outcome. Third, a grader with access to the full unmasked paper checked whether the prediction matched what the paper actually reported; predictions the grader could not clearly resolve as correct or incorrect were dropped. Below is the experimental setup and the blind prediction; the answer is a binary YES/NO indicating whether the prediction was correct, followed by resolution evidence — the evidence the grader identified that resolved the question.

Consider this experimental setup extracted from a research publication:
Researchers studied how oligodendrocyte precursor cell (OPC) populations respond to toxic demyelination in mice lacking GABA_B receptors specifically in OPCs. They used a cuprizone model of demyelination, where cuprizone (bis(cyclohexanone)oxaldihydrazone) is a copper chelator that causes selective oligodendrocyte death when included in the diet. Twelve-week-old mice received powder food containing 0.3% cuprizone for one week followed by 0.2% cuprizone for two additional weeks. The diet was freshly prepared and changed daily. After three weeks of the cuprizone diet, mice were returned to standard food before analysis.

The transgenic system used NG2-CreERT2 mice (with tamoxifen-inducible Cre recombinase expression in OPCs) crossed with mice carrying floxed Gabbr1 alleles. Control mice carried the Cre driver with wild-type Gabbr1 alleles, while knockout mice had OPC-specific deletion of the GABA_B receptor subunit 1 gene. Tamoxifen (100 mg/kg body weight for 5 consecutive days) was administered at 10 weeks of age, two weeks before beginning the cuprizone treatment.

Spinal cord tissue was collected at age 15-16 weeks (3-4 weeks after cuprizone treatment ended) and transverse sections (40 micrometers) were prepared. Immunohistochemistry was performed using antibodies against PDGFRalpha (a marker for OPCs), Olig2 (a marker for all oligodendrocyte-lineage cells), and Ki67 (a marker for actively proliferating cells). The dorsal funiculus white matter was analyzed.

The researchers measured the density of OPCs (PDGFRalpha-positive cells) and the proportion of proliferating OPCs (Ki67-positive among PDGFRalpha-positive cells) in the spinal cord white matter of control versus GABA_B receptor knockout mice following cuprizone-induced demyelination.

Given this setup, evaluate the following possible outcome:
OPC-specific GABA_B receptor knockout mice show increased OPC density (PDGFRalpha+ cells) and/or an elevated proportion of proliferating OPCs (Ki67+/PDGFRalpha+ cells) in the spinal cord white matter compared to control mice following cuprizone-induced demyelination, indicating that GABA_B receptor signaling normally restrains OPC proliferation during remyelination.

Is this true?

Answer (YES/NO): NO